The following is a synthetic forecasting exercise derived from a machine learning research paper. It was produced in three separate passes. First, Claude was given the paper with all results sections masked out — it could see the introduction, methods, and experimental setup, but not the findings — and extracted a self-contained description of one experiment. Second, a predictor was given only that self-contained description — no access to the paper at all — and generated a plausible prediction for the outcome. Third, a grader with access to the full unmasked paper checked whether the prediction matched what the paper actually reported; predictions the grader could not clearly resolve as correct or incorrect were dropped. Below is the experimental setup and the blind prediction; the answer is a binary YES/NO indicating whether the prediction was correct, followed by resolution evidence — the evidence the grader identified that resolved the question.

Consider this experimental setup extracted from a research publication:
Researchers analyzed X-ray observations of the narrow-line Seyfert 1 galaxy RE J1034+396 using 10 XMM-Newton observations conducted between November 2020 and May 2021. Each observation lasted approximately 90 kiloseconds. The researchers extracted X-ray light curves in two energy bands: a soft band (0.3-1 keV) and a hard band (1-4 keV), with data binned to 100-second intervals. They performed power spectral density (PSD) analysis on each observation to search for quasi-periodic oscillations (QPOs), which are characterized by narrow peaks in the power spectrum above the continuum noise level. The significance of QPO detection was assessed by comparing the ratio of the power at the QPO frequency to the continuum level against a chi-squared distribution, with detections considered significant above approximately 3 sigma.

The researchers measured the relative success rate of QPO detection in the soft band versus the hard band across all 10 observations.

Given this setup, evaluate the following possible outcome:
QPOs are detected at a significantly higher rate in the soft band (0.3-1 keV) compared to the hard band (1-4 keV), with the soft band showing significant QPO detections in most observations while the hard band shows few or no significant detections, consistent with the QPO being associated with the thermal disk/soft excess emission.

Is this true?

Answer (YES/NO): NO